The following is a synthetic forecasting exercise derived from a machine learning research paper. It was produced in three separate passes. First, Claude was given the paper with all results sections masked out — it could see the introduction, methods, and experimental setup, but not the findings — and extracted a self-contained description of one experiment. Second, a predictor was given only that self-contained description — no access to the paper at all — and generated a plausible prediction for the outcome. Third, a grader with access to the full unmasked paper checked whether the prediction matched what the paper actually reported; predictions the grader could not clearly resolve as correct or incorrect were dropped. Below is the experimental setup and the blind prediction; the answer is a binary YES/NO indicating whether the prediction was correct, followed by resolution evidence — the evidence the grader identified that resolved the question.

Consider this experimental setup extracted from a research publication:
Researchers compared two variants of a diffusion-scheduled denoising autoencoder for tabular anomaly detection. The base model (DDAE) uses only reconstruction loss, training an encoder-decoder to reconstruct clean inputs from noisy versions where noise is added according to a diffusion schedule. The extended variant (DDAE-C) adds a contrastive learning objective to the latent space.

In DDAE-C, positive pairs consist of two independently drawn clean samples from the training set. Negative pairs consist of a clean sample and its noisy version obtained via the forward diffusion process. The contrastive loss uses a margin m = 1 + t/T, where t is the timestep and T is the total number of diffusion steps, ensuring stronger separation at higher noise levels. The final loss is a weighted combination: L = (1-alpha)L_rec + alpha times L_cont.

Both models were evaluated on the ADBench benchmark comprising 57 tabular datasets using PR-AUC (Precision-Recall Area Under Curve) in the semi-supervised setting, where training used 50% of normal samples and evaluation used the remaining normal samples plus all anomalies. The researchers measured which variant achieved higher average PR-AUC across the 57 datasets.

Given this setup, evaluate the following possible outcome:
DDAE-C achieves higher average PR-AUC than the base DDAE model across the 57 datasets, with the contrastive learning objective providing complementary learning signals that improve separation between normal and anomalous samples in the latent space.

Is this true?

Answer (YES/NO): NO